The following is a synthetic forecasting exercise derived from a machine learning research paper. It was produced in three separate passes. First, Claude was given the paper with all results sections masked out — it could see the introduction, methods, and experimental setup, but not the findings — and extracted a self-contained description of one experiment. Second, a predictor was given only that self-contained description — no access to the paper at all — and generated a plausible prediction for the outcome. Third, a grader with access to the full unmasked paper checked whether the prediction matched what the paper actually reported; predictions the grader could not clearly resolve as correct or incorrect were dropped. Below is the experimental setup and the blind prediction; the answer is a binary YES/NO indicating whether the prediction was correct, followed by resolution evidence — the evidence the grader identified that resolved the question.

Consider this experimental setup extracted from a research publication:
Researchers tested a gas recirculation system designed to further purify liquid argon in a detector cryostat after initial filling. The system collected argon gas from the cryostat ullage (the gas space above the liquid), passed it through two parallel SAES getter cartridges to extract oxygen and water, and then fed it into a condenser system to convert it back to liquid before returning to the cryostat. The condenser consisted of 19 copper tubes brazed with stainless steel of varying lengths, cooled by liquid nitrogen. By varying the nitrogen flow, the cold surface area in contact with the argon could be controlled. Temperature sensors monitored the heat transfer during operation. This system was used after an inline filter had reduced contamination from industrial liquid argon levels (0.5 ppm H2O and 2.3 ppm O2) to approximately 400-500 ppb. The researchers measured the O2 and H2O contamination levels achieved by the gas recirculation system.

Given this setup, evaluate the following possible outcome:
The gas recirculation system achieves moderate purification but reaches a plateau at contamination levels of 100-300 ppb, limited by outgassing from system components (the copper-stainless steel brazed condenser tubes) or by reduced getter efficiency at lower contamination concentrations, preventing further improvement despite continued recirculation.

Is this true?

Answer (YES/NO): NO